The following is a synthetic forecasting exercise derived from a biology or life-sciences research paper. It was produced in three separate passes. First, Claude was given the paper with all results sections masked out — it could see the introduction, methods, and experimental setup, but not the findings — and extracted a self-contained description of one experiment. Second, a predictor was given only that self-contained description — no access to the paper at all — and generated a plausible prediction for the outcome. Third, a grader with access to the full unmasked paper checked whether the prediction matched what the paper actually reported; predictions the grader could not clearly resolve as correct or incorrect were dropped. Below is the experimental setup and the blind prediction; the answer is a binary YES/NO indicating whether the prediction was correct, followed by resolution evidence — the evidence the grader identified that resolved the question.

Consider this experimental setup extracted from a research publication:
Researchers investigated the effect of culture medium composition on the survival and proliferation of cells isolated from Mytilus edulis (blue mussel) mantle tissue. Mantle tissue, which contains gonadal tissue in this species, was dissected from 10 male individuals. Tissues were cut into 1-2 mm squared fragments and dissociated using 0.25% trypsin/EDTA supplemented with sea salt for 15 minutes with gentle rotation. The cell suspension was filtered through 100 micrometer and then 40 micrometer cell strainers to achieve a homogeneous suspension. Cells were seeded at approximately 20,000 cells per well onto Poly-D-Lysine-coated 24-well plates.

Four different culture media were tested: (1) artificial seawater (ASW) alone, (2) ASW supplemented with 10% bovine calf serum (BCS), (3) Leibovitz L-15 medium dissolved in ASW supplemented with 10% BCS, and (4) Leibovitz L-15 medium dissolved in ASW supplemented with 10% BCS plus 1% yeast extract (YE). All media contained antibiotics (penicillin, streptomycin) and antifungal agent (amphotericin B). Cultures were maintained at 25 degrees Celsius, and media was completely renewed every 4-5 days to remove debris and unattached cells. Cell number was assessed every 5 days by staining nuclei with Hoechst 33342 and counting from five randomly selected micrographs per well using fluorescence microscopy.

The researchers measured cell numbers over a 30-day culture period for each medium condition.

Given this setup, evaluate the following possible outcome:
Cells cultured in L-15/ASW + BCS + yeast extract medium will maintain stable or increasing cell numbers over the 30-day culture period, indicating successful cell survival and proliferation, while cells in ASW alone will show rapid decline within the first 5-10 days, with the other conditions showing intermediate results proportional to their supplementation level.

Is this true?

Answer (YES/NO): NO